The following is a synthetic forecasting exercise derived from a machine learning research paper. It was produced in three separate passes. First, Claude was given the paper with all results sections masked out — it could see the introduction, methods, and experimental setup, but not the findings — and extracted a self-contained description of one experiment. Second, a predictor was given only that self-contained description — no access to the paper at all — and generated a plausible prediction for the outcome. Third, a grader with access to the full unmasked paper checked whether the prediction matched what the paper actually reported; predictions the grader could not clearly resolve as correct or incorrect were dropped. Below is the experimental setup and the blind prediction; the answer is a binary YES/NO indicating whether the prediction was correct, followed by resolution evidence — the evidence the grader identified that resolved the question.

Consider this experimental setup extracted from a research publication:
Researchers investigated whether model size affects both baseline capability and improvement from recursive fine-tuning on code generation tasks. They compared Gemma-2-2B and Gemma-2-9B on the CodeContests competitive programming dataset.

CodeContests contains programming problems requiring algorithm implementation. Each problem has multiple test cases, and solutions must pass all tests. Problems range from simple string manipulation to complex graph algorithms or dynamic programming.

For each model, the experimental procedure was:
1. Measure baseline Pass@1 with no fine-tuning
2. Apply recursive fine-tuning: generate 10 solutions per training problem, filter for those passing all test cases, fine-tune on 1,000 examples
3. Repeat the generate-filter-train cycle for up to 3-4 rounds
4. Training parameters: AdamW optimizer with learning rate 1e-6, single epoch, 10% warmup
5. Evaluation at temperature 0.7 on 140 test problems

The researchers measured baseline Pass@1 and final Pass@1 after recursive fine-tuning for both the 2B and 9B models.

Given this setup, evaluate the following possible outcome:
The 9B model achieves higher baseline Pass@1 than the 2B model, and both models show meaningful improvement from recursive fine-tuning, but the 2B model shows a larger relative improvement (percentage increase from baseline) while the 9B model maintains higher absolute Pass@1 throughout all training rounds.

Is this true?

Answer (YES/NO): NO